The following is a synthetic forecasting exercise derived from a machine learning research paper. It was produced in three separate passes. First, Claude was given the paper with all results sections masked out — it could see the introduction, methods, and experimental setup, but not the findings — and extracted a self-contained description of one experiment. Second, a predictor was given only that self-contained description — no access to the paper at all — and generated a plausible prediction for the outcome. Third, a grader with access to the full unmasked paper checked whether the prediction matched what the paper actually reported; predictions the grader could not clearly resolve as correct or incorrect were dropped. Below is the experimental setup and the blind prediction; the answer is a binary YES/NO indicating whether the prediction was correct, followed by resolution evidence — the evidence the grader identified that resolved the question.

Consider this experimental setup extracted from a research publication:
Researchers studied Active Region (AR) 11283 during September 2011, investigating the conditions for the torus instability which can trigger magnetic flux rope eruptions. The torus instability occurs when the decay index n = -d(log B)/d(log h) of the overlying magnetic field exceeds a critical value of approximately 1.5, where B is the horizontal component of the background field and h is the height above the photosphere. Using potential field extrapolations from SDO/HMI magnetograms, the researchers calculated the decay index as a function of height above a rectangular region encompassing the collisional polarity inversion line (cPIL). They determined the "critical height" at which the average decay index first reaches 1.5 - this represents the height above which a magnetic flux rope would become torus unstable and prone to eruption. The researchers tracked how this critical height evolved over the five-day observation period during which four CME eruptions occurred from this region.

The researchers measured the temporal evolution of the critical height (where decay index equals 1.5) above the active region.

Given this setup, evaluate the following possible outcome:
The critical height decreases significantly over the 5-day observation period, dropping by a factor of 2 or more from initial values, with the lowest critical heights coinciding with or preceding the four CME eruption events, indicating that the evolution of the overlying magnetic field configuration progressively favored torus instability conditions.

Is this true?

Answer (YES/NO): NO